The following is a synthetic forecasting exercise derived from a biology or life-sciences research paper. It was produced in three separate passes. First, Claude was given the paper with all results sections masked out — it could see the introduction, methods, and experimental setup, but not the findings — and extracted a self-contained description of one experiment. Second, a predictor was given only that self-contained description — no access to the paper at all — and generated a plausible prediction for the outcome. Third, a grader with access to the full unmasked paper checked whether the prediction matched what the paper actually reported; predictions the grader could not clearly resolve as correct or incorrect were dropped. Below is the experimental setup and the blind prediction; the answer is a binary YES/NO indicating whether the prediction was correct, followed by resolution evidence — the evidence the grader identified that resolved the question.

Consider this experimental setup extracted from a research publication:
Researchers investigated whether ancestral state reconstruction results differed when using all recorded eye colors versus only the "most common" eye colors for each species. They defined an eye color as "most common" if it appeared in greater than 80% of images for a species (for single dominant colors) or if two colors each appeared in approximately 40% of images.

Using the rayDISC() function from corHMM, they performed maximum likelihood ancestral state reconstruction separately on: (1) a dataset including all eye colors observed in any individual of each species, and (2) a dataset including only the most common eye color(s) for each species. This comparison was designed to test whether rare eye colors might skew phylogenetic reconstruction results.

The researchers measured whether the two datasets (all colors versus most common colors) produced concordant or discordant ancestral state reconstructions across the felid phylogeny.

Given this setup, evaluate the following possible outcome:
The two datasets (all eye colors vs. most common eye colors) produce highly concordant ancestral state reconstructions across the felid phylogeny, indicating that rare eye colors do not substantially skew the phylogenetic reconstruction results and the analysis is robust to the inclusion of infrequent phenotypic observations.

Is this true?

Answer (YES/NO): YES